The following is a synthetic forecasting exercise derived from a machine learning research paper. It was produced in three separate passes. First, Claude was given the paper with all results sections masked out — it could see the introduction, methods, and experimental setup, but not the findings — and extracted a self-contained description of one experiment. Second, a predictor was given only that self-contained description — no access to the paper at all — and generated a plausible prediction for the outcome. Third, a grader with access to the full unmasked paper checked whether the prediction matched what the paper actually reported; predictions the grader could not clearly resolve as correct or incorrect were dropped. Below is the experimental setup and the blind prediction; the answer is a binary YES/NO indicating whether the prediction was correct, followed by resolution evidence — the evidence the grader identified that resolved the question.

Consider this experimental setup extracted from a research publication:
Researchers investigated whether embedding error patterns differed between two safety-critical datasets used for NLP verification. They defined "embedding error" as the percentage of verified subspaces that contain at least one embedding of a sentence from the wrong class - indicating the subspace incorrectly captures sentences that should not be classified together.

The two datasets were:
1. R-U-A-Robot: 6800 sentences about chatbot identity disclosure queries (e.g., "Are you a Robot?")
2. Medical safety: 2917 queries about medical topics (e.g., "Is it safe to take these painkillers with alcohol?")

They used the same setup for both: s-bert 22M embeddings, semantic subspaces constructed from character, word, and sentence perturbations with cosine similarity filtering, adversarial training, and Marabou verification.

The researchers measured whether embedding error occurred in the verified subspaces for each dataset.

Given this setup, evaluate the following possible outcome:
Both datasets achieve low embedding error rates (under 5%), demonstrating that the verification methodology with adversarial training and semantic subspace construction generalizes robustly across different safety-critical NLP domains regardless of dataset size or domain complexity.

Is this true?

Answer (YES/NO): NO